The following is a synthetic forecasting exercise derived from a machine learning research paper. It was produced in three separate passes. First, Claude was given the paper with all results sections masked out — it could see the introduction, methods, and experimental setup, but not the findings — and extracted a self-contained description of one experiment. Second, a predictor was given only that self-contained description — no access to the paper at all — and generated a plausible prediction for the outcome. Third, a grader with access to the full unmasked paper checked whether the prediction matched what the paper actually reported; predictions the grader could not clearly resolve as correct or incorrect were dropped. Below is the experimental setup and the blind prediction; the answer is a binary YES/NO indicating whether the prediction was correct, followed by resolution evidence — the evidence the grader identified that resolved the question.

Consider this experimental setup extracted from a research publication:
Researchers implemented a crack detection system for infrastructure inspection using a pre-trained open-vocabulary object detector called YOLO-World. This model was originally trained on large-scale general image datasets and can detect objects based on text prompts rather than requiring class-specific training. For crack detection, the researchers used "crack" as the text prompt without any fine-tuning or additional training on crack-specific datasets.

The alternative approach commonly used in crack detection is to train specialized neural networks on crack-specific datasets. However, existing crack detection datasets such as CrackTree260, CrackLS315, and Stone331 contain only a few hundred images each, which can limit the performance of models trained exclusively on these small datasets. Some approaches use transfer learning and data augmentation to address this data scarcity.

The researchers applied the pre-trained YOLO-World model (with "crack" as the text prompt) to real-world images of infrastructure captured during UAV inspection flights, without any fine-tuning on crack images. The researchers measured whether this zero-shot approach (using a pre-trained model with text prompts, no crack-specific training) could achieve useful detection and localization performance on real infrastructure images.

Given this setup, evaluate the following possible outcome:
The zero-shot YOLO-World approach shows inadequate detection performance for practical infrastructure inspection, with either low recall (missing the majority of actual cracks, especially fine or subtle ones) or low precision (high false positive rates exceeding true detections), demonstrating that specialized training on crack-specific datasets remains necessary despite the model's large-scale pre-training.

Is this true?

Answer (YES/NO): NO